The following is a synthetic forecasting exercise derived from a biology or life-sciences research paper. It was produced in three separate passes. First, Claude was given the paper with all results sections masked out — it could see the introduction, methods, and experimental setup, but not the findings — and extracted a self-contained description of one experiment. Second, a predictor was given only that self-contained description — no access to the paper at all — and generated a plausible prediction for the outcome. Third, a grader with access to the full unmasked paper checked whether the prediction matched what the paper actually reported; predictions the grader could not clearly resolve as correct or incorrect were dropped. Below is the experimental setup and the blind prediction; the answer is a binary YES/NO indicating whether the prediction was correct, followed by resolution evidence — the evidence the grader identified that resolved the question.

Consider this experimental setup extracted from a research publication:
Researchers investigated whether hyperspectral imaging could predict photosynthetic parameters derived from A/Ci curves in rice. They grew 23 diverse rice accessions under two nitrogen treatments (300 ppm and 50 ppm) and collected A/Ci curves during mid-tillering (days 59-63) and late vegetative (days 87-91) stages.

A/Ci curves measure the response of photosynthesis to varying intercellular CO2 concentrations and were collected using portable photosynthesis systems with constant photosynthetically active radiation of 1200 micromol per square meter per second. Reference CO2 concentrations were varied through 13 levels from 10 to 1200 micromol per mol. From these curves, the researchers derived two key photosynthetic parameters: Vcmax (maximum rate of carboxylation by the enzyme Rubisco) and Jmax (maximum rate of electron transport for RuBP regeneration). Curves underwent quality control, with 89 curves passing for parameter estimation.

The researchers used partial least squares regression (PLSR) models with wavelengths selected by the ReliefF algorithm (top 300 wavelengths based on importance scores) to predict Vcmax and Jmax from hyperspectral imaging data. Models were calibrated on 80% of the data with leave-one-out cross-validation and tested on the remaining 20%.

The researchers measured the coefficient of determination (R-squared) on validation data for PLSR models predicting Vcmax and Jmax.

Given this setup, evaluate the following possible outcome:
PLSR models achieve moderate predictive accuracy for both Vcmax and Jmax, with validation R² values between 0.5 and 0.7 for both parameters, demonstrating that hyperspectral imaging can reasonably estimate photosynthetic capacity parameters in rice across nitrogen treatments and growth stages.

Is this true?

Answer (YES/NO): NO